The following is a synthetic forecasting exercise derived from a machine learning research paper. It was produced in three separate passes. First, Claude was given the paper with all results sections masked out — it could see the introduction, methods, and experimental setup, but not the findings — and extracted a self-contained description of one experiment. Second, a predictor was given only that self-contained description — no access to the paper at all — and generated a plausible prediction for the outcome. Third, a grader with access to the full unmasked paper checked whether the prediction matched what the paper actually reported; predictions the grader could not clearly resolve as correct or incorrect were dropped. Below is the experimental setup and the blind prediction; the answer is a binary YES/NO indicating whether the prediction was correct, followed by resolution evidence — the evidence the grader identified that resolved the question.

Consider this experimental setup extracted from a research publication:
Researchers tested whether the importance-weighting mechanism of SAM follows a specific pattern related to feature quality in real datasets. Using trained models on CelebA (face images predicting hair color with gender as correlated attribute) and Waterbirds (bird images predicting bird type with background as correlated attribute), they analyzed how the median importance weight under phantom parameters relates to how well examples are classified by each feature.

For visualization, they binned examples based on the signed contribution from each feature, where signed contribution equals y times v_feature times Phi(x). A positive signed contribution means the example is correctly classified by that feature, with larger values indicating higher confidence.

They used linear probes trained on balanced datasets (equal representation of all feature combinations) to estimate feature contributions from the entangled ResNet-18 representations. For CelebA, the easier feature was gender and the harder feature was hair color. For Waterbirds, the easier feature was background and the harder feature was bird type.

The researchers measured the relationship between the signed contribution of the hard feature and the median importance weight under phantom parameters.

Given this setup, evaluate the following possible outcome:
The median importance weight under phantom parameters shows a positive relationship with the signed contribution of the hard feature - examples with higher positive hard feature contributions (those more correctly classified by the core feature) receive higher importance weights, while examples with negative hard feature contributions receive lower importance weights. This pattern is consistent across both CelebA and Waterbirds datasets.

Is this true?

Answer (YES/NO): NO